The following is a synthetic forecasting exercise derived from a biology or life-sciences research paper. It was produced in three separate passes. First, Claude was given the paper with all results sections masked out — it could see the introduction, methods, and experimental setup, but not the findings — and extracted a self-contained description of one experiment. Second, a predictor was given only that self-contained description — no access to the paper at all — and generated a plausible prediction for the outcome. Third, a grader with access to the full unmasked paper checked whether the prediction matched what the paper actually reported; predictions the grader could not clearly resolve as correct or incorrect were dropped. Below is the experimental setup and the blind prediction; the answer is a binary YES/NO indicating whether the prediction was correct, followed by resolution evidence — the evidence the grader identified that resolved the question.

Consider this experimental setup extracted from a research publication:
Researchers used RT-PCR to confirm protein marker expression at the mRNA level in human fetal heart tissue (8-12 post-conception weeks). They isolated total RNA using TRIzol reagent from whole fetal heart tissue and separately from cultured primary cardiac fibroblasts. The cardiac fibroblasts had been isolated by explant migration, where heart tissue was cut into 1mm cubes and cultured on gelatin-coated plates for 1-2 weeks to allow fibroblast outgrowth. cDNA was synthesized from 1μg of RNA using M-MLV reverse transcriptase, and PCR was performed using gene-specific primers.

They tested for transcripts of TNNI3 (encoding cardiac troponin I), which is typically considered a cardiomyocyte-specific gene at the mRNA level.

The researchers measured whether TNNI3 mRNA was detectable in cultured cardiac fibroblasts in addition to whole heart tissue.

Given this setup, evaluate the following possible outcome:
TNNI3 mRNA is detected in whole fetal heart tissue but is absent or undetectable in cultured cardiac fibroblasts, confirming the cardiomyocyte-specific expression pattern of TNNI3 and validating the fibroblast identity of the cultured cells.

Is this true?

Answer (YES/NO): NO